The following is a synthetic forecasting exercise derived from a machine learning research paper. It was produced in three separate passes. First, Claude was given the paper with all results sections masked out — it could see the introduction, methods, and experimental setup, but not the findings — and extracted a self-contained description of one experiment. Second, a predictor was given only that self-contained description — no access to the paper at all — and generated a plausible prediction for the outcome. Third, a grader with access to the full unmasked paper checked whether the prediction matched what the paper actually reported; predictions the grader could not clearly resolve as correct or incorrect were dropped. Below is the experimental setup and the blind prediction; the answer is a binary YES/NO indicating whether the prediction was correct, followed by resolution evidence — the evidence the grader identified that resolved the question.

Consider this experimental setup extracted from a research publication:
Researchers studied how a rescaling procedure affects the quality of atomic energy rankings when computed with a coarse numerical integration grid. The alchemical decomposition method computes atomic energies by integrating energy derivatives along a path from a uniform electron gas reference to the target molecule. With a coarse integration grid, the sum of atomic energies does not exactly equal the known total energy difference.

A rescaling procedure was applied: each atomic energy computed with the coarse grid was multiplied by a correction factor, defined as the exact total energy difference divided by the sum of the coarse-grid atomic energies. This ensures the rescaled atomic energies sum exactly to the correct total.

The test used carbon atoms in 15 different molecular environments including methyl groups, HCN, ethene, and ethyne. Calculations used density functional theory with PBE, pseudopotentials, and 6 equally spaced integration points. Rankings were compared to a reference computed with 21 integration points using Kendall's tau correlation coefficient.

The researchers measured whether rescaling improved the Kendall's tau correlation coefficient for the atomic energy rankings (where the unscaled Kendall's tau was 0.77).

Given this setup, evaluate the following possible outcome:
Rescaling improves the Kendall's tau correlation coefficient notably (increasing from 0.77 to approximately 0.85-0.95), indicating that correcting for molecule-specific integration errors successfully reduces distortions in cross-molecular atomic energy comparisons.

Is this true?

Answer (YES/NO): YES